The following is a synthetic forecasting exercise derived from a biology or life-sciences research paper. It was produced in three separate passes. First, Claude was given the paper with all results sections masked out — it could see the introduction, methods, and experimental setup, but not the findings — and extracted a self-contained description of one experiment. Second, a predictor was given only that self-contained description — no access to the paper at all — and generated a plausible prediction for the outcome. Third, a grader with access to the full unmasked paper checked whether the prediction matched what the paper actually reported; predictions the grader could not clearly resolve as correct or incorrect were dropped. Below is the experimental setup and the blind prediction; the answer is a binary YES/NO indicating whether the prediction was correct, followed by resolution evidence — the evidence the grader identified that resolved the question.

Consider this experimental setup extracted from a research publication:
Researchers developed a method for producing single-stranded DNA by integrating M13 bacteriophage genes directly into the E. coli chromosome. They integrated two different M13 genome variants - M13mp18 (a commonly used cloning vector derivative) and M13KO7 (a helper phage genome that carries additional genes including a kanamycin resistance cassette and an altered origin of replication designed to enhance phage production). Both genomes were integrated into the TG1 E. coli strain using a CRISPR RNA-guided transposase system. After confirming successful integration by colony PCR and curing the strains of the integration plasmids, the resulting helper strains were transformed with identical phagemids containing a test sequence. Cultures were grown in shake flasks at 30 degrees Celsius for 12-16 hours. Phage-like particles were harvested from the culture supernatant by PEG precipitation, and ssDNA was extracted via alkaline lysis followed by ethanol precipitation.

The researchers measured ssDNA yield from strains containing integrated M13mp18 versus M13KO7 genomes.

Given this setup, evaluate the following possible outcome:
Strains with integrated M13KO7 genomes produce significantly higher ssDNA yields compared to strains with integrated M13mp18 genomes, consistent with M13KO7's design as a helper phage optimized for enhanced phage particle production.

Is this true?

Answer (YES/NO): NO